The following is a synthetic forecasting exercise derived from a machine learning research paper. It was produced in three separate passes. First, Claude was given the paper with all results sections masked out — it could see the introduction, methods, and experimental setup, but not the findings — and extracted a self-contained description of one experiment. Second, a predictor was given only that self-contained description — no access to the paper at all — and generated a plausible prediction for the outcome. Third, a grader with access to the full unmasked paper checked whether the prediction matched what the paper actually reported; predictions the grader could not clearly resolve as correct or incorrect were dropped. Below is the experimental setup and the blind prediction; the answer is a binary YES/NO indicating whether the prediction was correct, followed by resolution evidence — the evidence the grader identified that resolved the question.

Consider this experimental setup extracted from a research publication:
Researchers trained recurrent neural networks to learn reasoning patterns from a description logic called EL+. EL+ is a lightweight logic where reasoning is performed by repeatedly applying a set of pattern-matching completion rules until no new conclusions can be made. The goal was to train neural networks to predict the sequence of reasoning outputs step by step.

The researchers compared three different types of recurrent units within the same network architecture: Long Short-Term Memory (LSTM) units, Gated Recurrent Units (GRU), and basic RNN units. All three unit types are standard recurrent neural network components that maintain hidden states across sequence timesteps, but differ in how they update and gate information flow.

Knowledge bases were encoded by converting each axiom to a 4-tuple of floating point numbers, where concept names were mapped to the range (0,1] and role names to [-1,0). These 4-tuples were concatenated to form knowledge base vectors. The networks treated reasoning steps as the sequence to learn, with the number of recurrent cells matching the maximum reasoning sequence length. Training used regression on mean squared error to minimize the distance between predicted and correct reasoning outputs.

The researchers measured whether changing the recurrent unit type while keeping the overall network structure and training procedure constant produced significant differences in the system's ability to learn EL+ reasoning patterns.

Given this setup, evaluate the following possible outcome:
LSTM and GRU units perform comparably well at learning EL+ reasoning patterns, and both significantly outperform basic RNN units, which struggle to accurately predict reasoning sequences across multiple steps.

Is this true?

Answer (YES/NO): NO